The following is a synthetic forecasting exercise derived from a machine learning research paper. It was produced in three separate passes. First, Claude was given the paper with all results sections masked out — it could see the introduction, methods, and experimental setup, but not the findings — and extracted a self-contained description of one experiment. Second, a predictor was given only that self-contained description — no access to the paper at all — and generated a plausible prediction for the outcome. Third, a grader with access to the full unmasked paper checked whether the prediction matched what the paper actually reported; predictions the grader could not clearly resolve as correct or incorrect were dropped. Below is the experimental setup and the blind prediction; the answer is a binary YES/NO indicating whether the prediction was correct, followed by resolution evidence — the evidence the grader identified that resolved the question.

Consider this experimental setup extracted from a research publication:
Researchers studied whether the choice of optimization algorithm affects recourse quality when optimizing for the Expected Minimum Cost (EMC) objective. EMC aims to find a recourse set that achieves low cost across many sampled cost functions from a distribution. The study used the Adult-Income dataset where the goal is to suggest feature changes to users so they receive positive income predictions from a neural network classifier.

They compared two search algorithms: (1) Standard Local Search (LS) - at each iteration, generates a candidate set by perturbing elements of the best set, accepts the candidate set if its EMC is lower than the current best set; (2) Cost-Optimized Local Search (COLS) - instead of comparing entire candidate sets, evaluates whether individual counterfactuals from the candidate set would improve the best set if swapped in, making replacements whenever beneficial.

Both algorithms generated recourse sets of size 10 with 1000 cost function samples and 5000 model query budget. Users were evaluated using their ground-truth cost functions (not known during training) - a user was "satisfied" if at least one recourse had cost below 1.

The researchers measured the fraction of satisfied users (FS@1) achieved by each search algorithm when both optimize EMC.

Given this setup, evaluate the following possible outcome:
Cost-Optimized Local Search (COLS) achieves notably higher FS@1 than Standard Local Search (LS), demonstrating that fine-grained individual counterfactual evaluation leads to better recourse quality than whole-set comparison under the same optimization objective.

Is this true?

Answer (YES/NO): YES